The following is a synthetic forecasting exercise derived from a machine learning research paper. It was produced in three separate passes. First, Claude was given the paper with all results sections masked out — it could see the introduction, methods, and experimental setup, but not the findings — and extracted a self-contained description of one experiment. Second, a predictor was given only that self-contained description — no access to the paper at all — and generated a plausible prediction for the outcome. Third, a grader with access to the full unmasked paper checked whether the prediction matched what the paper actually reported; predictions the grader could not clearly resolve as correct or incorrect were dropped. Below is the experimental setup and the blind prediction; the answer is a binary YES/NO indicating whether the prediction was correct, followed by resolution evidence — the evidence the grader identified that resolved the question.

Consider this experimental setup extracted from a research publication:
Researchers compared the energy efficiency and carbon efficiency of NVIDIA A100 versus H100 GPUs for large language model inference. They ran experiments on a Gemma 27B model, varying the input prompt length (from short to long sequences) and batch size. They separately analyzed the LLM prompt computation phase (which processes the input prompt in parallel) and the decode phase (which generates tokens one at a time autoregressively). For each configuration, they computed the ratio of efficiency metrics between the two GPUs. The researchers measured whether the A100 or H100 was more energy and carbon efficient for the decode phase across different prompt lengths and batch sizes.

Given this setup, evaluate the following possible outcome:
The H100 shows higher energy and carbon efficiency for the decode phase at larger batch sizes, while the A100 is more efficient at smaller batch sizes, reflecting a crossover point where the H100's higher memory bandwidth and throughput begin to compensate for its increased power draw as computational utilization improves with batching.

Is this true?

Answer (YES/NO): NO